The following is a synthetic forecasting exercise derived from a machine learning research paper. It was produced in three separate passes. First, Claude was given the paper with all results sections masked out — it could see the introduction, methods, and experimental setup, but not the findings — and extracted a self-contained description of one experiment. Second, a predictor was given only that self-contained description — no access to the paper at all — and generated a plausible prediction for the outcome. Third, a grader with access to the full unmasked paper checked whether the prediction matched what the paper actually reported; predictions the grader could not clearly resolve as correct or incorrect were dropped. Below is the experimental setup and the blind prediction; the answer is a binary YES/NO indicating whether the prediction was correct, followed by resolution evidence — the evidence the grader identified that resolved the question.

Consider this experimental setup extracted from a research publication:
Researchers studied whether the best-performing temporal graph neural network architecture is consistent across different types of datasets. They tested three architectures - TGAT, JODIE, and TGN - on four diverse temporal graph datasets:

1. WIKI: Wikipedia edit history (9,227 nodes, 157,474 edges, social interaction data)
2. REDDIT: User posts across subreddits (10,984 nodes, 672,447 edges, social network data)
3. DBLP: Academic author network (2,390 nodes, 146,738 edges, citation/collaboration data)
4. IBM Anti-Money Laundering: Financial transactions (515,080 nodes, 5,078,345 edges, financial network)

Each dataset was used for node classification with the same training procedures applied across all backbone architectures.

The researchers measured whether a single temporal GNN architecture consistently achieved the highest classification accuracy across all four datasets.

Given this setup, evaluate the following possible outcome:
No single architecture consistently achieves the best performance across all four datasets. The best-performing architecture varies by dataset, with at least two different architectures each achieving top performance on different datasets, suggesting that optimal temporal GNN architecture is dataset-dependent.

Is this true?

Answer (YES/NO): YES